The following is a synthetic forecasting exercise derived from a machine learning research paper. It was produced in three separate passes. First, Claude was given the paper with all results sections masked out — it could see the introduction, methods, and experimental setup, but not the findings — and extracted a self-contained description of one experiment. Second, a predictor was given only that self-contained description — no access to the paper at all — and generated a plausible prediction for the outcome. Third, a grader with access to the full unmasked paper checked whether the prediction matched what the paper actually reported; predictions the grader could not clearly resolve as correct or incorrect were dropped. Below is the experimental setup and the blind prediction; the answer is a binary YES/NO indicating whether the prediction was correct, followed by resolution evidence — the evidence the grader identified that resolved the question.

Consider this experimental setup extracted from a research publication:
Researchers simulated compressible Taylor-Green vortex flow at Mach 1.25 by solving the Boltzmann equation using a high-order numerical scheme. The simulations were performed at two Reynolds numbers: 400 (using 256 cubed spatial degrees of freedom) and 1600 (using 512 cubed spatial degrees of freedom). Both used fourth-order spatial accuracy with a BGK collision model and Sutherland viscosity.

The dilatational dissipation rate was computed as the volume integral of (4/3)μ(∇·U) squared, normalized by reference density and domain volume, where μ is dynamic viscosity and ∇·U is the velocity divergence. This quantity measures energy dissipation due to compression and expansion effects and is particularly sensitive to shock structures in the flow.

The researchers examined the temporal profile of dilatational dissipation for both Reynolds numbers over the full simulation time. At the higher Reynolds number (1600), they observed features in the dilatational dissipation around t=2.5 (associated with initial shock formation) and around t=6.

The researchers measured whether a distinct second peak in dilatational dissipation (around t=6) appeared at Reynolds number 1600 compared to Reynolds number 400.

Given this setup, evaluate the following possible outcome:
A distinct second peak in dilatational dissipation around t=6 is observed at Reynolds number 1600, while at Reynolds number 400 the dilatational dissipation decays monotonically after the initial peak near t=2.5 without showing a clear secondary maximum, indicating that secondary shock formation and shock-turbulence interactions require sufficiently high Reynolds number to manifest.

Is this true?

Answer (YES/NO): NO